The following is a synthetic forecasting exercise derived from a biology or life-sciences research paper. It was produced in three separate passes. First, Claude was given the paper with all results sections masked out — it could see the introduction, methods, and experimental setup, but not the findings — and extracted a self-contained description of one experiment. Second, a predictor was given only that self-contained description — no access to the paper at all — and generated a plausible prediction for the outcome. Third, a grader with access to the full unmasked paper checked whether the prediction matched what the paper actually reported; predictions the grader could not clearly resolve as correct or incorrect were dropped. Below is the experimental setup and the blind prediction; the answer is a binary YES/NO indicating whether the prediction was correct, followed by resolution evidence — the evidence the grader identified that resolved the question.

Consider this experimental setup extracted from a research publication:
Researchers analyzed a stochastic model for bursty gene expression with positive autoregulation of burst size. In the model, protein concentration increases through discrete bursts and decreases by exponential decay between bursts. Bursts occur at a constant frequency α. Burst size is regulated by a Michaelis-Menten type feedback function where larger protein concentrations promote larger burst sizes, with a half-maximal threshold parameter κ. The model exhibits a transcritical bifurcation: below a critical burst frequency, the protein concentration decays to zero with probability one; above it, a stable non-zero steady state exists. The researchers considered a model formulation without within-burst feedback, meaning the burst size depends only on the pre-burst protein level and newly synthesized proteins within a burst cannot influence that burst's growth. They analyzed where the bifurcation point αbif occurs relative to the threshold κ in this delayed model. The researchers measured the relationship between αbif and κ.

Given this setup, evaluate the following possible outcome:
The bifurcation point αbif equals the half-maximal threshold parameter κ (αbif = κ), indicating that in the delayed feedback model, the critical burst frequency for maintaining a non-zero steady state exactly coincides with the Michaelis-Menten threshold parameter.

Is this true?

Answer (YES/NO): NO